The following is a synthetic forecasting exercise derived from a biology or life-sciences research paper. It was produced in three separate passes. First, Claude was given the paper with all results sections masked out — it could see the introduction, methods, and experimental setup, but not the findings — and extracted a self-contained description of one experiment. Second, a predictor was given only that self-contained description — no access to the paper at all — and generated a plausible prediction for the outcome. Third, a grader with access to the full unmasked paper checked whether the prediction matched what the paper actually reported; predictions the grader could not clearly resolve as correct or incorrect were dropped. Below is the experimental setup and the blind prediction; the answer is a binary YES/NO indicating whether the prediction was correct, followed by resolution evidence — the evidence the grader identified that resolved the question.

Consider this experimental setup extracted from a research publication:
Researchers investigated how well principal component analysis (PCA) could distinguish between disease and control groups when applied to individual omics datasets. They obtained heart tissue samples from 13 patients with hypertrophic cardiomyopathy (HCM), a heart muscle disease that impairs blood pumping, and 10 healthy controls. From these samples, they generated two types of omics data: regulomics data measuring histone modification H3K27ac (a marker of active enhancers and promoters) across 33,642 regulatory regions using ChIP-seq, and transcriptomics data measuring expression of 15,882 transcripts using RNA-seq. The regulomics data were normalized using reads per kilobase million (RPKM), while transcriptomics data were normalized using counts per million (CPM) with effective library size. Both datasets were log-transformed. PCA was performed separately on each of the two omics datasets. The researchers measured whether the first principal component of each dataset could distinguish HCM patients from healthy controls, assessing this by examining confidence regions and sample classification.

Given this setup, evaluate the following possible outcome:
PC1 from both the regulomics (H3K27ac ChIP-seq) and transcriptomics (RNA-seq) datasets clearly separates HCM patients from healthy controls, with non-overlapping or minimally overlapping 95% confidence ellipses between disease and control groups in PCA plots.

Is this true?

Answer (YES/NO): NO